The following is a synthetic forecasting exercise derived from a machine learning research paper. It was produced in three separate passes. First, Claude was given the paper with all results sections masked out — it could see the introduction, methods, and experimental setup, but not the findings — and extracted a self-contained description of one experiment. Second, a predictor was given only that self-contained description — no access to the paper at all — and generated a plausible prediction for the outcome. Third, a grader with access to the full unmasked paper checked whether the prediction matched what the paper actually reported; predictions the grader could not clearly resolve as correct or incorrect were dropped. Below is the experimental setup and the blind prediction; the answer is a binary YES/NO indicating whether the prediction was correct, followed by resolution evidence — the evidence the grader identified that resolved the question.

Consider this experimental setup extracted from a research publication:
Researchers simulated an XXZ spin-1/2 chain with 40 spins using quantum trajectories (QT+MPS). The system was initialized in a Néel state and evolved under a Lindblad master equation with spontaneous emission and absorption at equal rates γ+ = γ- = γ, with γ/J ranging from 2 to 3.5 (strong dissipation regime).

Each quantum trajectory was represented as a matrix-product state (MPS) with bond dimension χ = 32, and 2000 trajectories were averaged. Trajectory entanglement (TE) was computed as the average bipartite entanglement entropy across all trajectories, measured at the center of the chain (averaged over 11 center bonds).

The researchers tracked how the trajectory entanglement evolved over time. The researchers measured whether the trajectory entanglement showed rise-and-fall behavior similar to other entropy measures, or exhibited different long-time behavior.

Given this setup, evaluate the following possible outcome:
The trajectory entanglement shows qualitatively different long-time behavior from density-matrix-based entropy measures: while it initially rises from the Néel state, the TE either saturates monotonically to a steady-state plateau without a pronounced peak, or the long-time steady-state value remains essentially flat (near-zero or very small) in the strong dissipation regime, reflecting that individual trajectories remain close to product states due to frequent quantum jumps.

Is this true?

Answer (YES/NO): YES